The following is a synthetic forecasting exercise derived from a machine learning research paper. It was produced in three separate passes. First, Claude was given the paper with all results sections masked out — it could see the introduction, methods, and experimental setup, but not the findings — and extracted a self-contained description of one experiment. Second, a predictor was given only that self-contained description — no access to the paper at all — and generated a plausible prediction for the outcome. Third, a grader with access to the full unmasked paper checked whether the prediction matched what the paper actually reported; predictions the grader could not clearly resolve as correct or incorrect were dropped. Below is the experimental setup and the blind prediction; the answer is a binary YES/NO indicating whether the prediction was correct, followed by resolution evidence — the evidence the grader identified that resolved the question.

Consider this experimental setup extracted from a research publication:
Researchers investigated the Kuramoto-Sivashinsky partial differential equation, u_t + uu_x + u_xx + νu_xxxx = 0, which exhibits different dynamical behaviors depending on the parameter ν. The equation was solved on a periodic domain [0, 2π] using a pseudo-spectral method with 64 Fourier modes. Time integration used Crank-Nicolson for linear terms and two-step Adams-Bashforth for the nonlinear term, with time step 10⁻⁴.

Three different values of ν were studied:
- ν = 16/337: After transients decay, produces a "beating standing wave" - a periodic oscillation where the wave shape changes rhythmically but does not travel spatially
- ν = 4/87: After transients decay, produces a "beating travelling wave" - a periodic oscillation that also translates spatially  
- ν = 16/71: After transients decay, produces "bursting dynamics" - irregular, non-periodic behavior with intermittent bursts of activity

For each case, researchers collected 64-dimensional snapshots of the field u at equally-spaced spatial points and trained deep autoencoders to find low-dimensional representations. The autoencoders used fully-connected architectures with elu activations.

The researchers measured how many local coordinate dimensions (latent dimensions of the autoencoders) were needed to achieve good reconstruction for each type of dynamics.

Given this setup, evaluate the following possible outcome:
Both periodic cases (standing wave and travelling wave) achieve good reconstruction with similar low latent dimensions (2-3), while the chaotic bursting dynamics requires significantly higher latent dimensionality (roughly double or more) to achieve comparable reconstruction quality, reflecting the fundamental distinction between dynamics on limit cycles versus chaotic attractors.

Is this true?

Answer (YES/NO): NO